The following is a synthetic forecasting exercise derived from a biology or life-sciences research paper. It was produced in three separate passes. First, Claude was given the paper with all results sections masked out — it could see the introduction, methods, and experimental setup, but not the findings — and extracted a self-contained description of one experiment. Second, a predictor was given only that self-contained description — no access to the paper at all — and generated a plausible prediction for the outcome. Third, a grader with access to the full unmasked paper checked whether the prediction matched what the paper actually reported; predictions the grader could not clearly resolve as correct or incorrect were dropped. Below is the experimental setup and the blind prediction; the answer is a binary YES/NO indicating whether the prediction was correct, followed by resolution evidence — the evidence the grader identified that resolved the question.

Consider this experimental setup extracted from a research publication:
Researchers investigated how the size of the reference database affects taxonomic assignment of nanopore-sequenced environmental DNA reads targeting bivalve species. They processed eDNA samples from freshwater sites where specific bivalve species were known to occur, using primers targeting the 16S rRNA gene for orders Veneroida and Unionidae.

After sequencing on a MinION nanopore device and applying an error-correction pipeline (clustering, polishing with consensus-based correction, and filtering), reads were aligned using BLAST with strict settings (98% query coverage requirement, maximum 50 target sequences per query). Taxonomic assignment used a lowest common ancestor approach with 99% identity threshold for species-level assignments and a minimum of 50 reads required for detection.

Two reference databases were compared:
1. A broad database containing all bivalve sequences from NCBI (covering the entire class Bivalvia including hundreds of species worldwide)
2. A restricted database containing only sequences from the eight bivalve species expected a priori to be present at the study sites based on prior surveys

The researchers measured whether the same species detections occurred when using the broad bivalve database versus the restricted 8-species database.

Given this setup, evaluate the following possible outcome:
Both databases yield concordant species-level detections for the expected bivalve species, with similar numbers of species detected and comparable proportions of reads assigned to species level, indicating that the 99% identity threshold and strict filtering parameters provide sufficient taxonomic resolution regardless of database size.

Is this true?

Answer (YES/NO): NO